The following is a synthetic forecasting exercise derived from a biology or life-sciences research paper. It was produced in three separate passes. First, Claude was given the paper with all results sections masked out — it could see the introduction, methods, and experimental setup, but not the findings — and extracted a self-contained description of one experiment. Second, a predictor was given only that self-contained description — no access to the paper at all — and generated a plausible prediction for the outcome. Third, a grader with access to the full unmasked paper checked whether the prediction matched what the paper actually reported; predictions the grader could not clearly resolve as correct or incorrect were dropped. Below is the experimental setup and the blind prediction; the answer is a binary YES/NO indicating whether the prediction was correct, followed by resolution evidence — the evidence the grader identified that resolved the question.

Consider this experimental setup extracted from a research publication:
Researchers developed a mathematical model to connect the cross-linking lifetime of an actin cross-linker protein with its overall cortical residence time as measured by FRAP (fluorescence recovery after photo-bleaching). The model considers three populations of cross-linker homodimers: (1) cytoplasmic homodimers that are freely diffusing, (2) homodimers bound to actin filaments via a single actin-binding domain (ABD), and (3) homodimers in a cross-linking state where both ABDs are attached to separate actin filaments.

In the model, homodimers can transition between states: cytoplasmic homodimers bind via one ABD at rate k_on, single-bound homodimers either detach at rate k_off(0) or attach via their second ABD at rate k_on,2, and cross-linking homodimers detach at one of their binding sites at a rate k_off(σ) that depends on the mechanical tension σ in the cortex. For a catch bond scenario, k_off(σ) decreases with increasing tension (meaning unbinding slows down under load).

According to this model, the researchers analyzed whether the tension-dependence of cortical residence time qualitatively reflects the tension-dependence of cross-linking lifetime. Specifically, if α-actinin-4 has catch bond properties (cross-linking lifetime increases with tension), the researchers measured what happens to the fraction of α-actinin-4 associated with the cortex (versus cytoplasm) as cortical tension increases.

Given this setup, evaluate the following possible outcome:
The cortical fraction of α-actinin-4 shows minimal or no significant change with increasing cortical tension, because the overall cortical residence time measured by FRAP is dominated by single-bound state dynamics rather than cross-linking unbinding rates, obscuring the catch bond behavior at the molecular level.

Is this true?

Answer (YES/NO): NO